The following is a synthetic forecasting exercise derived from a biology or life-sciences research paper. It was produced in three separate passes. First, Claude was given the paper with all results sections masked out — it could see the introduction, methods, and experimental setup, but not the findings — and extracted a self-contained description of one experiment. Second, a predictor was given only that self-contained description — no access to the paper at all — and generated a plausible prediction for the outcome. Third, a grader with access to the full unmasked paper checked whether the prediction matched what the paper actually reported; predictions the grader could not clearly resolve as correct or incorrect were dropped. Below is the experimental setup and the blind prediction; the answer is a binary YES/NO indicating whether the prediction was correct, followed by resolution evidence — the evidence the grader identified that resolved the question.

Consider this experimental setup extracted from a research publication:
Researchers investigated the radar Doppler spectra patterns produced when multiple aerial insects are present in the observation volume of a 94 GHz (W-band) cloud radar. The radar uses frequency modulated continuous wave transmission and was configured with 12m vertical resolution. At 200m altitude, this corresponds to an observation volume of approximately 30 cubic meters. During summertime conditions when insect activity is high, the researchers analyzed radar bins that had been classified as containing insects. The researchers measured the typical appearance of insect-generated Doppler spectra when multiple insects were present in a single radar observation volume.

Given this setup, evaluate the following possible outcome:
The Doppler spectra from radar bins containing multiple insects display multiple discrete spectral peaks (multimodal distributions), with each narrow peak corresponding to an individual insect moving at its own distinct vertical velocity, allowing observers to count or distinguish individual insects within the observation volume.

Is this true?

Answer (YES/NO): YES